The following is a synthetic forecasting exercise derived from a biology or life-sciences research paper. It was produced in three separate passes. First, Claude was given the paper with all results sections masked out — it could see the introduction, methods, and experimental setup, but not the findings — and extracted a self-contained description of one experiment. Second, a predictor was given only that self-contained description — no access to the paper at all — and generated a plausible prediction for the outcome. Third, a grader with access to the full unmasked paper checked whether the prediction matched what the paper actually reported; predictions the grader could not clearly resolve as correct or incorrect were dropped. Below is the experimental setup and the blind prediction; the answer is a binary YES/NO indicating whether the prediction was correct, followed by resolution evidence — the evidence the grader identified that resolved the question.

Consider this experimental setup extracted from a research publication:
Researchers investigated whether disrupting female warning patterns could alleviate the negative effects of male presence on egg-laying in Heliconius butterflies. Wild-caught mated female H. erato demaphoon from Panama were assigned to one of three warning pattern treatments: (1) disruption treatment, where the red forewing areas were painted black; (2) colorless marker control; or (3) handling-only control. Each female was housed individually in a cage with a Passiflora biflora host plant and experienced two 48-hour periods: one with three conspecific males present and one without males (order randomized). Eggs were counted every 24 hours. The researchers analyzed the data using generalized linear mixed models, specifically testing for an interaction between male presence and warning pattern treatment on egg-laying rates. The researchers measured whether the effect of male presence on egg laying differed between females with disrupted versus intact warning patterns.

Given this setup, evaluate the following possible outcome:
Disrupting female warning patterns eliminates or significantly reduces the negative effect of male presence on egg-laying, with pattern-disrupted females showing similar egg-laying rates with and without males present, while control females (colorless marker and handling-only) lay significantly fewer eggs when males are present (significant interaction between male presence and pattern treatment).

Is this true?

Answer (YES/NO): NO